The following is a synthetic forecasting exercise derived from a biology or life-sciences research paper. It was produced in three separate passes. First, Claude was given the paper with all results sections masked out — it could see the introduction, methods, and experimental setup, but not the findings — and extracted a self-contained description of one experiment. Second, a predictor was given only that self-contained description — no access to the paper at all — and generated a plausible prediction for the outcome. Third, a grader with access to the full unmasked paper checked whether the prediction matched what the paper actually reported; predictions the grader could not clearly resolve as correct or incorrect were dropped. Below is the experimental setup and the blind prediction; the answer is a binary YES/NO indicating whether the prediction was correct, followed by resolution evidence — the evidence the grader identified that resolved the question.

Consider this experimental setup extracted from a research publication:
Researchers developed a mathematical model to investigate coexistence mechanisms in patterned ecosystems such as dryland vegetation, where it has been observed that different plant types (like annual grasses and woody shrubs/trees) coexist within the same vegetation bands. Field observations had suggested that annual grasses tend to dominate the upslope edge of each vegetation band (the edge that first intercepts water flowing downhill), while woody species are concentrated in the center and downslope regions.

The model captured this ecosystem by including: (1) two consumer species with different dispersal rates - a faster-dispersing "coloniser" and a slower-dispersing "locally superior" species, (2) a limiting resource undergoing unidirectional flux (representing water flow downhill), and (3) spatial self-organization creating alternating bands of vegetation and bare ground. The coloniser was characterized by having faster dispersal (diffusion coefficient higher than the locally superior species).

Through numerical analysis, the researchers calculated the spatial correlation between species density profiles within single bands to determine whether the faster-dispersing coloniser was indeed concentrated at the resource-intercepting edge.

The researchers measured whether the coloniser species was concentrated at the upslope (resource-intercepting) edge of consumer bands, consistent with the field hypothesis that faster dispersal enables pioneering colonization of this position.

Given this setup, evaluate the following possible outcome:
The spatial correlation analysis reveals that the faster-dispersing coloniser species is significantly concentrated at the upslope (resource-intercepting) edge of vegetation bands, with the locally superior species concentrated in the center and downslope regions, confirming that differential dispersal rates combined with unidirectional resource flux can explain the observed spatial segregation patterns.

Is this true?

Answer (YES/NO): YES